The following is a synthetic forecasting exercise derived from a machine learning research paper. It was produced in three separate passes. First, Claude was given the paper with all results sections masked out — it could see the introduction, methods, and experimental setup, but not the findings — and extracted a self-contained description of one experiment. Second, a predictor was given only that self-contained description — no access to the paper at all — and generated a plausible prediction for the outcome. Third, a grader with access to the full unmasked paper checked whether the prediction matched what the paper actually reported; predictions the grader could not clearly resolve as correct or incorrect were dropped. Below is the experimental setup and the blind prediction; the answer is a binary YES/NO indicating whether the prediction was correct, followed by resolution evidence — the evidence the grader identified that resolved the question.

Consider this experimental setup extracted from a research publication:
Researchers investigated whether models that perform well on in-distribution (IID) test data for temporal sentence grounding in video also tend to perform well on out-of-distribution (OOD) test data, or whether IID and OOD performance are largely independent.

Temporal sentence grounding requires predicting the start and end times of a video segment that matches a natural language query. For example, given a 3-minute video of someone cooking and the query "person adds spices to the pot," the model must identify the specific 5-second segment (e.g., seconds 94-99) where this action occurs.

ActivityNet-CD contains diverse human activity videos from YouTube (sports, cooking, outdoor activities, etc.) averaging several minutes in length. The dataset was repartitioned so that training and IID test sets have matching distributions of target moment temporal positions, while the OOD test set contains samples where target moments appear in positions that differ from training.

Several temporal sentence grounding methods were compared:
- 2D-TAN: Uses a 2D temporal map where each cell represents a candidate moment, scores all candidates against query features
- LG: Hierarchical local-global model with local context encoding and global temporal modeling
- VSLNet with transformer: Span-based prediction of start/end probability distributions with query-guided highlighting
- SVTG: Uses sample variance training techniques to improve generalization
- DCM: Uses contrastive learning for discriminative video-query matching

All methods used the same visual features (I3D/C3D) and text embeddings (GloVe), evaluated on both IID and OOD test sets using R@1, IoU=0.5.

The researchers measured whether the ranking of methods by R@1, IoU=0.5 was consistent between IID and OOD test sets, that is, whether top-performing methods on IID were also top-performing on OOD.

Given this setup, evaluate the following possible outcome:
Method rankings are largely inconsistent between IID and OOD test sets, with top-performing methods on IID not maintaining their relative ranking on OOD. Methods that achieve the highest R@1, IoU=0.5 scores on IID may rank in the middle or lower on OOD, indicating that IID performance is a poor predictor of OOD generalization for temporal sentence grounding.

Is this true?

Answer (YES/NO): NO